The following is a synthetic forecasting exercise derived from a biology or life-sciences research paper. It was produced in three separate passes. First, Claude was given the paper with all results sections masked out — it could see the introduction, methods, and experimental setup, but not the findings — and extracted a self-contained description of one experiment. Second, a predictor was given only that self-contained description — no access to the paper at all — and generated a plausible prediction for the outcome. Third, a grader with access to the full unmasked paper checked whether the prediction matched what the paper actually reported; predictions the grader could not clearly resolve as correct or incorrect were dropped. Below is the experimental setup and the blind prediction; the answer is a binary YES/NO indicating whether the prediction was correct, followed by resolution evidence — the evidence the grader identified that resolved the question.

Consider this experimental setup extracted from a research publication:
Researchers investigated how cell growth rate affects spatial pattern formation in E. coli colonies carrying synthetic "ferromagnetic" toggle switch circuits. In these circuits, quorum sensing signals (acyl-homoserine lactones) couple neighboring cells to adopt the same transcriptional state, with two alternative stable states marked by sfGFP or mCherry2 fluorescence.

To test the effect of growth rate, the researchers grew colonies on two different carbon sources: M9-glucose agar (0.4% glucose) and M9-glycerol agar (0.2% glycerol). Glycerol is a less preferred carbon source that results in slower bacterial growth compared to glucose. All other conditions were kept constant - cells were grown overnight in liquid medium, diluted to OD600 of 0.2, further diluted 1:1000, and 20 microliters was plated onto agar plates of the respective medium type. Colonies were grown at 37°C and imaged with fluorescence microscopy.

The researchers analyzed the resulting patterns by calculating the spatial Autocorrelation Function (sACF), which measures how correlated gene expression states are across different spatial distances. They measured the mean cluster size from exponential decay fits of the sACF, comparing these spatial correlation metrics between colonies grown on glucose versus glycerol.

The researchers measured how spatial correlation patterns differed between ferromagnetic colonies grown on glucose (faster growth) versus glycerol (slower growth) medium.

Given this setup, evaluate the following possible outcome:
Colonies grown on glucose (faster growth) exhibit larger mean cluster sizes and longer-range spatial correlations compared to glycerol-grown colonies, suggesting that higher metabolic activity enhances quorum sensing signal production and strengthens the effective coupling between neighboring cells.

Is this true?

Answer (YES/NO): NO